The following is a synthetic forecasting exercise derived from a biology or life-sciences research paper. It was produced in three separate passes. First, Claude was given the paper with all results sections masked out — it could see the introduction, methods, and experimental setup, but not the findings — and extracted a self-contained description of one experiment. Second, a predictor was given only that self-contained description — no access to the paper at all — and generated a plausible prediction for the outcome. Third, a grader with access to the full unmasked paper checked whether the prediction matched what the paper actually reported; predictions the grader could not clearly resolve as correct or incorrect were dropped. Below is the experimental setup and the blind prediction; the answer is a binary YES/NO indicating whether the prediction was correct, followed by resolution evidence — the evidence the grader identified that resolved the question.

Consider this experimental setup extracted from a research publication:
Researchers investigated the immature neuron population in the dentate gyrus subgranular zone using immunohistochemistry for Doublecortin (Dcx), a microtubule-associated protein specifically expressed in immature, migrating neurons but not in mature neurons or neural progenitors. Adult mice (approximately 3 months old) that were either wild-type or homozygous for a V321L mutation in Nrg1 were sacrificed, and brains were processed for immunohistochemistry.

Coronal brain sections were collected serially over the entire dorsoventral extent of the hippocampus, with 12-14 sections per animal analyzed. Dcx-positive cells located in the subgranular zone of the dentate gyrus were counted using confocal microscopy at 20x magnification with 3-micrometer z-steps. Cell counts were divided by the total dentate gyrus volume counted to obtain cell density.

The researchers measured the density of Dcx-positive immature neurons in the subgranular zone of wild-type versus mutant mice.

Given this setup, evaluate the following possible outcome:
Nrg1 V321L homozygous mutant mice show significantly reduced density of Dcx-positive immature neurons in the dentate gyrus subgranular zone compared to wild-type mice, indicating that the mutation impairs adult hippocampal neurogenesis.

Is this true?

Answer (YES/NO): NO